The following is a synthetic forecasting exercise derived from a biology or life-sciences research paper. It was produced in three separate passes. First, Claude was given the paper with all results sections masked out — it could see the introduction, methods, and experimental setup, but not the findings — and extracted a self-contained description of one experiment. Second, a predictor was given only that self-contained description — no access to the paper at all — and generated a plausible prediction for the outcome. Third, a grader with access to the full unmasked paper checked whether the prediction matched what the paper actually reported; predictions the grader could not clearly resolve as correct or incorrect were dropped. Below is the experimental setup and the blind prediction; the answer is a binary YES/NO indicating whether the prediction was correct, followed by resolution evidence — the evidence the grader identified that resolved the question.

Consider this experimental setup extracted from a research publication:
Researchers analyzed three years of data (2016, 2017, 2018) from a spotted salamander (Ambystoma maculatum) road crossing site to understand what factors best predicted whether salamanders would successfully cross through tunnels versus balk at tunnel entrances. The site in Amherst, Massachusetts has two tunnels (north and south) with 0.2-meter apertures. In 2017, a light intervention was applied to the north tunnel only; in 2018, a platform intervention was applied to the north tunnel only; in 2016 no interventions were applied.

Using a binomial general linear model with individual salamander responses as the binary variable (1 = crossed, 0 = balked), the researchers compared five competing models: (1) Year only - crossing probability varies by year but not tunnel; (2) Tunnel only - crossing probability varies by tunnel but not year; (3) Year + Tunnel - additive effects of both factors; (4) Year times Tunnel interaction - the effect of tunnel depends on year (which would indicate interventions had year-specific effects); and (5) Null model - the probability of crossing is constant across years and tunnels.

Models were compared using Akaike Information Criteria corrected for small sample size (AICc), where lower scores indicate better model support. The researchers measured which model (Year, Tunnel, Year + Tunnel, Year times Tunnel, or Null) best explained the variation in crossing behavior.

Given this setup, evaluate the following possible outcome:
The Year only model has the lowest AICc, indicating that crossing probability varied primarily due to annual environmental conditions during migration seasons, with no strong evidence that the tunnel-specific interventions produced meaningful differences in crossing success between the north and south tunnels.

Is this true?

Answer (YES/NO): NO